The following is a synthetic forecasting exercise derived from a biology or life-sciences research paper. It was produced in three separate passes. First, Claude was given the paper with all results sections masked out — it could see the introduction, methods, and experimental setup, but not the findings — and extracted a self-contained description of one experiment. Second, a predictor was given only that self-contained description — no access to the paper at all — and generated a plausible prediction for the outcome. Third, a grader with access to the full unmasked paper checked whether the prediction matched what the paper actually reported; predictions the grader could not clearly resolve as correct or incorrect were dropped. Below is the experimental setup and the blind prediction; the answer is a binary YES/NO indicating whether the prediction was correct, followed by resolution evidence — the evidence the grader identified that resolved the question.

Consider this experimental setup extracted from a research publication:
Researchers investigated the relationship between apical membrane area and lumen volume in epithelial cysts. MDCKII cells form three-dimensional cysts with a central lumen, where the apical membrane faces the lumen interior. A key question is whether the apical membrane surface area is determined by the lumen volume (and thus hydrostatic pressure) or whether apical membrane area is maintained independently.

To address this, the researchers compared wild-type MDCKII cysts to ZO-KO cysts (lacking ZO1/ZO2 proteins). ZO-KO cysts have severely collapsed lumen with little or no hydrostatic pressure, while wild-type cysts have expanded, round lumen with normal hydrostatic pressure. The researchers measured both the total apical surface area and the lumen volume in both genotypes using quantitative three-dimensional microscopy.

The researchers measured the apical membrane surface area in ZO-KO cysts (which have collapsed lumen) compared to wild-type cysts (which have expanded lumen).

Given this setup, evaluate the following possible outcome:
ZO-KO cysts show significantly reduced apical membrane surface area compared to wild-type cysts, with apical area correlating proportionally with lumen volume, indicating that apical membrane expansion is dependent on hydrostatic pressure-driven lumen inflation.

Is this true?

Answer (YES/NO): NO